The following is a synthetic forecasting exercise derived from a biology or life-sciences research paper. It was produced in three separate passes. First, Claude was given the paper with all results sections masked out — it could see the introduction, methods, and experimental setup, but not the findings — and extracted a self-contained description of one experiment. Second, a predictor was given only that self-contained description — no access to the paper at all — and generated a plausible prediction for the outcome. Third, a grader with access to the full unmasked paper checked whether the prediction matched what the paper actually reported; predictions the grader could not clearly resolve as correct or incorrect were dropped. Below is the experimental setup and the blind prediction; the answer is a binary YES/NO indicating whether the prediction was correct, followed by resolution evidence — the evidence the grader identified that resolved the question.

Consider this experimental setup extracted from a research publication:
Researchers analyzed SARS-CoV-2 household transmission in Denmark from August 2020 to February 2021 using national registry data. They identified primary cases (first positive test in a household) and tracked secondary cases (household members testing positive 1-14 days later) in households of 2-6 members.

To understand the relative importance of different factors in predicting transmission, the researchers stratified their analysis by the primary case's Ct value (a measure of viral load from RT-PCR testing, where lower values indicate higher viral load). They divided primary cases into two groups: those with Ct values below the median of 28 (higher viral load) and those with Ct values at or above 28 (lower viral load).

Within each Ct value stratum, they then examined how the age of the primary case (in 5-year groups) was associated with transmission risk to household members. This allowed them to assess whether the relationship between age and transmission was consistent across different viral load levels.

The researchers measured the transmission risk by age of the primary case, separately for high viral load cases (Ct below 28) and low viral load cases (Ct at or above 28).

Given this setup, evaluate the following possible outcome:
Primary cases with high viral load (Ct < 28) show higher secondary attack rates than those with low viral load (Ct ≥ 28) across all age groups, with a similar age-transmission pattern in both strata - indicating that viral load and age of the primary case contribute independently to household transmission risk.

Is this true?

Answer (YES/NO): YES